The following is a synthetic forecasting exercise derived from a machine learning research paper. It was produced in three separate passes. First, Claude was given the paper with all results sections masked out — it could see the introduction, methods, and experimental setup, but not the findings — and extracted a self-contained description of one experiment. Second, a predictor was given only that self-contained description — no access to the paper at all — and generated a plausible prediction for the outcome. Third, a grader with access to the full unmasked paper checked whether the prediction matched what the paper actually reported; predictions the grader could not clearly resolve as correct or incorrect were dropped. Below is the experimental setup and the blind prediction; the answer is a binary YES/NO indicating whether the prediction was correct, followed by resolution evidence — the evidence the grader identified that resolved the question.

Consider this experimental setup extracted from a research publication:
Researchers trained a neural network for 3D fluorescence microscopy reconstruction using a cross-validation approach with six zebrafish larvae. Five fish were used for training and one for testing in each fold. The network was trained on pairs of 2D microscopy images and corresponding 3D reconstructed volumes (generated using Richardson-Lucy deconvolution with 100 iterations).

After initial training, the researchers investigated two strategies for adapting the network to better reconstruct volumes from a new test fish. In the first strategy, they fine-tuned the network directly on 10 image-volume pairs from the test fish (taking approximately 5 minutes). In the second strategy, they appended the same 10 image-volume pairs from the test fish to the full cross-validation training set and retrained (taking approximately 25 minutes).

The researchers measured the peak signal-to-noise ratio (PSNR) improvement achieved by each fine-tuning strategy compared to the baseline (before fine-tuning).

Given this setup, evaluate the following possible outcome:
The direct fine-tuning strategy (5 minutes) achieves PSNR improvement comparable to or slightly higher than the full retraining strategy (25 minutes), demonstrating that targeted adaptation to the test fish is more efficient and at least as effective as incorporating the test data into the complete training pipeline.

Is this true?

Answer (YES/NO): YES